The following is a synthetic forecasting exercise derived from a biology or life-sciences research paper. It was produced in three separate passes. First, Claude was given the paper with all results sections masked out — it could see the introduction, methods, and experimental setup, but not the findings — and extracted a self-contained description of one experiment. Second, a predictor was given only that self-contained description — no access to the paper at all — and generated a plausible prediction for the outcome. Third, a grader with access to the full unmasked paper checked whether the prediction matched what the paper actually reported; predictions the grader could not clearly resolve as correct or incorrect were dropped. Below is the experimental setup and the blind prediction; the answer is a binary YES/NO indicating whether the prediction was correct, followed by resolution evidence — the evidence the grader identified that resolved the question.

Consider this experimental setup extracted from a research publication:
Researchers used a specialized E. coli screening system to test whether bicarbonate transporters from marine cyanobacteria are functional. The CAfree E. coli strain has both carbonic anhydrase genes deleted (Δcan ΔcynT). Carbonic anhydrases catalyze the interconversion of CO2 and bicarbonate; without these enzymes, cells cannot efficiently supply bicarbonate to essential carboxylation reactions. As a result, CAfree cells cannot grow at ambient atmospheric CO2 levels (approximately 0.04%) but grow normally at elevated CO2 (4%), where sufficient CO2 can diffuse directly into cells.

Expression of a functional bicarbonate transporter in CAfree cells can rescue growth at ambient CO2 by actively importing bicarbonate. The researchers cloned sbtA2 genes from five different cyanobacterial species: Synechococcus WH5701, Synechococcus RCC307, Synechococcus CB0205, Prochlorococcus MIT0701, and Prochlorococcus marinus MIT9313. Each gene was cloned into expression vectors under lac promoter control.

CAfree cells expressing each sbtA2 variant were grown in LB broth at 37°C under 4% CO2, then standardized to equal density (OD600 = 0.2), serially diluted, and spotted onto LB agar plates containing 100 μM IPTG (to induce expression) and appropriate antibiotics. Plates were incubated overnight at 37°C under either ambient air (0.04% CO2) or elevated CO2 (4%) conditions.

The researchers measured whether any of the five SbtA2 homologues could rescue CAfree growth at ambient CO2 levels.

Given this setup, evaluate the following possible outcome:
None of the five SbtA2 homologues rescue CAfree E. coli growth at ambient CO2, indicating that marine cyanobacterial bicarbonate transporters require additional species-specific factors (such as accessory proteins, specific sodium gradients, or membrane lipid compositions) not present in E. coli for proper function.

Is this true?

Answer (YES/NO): NO